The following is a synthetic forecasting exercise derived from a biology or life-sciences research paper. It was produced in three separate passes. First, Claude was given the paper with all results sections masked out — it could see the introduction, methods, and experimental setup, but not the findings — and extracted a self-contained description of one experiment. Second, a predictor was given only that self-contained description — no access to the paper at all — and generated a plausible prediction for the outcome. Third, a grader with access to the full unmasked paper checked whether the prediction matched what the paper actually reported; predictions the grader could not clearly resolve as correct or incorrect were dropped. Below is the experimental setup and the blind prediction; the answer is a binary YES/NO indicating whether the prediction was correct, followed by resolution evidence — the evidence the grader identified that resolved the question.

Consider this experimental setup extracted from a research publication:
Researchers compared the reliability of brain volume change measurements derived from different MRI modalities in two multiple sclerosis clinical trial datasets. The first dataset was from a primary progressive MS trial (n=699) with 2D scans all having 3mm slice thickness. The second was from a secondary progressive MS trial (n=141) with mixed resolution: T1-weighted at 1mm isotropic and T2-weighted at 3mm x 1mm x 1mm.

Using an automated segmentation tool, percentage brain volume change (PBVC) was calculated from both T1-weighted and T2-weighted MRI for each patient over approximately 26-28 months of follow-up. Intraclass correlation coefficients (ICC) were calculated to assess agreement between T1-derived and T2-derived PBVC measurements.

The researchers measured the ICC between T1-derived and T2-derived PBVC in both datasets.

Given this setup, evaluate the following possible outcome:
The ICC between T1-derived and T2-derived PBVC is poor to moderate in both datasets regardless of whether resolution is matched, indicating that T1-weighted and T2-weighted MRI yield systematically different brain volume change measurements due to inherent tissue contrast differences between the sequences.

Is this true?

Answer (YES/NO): NO